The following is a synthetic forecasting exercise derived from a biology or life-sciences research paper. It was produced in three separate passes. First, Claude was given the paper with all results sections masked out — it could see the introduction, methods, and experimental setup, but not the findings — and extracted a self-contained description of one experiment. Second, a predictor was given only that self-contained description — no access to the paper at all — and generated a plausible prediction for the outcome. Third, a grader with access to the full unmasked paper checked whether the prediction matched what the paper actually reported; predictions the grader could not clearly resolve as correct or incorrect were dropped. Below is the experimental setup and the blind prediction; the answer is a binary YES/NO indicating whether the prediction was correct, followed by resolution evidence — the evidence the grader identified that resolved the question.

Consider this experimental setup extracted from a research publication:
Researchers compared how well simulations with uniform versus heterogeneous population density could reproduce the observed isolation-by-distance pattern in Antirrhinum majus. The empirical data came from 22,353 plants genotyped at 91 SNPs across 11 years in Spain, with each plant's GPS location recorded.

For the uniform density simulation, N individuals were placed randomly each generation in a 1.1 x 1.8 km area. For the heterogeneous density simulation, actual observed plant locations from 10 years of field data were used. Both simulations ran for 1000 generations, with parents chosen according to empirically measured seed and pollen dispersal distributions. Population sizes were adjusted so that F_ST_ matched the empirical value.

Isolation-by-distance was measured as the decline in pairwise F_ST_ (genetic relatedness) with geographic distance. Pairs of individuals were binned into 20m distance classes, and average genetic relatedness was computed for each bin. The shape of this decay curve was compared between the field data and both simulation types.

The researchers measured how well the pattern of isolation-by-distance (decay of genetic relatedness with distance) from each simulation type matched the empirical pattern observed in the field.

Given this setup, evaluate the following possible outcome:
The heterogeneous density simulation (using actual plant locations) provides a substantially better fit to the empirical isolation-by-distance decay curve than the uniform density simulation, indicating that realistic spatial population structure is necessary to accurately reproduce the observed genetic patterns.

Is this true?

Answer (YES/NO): YES